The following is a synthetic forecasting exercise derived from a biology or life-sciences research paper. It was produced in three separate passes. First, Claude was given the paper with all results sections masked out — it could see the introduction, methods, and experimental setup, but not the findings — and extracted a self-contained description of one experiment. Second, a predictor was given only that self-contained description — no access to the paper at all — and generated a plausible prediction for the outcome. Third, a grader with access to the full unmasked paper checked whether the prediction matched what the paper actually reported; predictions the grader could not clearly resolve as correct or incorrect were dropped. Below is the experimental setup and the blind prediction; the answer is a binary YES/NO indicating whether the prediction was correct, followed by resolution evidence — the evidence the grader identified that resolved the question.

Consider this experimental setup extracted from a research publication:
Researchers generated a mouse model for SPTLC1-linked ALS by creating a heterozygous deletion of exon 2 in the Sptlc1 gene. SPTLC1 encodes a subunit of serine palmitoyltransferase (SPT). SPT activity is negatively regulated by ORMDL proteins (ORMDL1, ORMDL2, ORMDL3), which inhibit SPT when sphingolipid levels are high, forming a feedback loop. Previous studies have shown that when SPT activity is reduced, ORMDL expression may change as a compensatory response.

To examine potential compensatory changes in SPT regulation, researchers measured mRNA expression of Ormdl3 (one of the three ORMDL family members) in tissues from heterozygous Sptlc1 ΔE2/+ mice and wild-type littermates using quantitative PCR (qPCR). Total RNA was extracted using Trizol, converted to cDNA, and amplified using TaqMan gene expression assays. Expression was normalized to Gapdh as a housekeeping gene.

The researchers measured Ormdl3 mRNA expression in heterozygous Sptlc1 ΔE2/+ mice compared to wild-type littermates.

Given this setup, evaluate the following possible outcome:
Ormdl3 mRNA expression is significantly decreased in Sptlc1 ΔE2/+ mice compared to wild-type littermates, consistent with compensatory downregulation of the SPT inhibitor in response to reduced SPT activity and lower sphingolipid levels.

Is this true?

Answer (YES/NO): NO